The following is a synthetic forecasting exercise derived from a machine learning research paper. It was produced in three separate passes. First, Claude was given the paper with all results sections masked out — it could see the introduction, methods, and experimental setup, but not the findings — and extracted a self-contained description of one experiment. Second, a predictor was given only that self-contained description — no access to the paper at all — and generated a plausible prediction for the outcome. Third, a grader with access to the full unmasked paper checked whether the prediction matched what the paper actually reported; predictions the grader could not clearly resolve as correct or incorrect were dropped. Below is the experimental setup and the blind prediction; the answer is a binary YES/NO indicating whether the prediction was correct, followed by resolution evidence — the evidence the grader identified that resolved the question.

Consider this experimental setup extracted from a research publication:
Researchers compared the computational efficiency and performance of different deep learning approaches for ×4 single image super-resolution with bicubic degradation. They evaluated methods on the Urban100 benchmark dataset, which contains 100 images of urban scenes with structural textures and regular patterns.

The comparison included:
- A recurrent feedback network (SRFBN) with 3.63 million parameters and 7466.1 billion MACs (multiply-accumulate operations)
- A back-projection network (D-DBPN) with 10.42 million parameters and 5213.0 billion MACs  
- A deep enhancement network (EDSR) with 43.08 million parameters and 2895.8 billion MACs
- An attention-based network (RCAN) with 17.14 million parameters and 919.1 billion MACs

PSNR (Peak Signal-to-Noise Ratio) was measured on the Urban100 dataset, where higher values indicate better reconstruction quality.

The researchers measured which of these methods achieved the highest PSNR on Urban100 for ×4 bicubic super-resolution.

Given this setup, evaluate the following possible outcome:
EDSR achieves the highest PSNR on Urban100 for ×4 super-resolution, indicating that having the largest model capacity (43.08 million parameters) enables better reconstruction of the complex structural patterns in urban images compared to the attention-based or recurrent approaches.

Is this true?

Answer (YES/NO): NO